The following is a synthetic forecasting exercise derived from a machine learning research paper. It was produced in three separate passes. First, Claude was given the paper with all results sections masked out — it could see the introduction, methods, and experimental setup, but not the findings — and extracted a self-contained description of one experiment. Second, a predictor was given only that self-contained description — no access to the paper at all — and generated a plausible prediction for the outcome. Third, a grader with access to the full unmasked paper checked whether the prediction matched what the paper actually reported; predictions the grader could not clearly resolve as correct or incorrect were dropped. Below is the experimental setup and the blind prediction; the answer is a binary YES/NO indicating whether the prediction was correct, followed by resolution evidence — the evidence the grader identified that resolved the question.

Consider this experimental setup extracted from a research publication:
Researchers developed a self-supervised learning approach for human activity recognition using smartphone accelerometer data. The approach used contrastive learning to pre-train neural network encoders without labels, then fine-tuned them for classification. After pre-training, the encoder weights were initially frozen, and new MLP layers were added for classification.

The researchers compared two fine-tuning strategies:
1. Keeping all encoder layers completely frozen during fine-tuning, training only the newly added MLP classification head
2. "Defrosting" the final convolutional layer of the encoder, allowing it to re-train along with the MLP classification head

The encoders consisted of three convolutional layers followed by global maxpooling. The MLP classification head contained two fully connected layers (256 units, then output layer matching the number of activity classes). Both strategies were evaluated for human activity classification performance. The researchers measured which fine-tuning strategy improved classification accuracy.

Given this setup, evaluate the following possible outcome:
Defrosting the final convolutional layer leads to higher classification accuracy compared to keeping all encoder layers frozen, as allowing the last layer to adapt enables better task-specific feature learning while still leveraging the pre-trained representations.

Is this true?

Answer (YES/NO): YES